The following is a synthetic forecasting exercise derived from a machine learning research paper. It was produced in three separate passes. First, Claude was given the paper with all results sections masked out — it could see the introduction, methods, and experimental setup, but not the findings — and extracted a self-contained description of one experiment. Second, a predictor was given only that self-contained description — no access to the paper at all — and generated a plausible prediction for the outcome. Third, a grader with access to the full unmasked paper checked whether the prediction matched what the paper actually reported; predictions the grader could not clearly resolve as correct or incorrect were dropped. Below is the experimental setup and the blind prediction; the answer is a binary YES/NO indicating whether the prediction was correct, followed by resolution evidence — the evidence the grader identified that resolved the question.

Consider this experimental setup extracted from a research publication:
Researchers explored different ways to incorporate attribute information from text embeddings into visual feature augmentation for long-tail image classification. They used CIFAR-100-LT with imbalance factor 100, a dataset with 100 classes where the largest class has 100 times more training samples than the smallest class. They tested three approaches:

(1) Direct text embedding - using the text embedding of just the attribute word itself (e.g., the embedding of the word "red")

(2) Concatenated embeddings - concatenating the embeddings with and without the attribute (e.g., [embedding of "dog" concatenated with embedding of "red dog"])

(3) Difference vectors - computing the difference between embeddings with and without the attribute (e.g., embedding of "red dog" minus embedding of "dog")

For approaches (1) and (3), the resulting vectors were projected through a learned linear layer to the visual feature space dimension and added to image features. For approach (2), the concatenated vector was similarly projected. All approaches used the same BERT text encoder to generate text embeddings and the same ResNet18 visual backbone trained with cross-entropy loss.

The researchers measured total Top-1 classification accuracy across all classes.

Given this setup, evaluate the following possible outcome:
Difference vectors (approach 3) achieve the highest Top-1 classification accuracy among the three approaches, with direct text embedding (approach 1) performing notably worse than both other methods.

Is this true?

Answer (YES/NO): NO